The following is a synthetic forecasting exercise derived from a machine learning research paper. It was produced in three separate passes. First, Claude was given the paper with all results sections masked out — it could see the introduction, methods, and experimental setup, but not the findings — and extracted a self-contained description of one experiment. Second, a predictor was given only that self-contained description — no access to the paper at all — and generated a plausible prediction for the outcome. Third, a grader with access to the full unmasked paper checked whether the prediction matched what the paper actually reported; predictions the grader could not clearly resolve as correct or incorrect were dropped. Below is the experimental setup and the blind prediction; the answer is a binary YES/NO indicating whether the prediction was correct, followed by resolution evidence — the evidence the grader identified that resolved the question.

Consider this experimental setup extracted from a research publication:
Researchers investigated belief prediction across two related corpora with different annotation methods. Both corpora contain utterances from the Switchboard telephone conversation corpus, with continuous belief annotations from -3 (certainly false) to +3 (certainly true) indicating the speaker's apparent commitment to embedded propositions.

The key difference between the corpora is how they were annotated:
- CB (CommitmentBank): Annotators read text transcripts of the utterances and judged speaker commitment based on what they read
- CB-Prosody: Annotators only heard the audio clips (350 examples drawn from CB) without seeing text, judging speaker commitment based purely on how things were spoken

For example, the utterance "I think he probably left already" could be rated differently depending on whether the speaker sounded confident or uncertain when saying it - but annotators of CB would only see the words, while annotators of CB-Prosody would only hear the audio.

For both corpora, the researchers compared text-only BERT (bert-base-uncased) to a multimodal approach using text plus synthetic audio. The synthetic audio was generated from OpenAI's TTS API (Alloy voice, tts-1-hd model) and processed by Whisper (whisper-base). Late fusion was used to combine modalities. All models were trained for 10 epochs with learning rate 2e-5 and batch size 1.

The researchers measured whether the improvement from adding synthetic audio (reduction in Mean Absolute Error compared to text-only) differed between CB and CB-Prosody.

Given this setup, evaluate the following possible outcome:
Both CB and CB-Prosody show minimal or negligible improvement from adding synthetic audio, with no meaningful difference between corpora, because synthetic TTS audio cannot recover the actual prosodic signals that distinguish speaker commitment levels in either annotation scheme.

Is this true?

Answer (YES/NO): NO